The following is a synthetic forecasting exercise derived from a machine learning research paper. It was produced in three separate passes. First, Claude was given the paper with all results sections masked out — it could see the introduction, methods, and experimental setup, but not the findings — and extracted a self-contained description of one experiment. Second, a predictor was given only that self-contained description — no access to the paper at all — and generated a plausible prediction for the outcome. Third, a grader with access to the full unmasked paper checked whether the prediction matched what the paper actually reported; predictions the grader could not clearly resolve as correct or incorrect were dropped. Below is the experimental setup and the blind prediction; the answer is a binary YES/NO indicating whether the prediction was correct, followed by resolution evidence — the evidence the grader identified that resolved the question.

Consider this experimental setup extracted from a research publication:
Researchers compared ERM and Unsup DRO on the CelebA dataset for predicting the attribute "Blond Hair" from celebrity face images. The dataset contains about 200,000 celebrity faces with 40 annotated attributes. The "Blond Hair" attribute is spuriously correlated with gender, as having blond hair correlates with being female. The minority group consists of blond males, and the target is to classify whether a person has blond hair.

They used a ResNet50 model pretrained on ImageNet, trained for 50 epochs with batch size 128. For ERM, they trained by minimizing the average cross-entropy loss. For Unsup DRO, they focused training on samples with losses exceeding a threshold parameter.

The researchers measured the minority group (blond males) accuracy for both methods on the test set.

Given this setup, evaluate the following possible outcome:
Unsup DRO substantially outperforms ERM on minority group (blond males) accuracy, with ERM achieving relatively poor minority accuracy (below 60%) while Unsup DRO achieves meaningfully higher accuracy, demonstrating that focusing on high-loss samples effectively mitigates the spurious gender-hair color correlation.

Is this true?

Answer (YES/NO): NO